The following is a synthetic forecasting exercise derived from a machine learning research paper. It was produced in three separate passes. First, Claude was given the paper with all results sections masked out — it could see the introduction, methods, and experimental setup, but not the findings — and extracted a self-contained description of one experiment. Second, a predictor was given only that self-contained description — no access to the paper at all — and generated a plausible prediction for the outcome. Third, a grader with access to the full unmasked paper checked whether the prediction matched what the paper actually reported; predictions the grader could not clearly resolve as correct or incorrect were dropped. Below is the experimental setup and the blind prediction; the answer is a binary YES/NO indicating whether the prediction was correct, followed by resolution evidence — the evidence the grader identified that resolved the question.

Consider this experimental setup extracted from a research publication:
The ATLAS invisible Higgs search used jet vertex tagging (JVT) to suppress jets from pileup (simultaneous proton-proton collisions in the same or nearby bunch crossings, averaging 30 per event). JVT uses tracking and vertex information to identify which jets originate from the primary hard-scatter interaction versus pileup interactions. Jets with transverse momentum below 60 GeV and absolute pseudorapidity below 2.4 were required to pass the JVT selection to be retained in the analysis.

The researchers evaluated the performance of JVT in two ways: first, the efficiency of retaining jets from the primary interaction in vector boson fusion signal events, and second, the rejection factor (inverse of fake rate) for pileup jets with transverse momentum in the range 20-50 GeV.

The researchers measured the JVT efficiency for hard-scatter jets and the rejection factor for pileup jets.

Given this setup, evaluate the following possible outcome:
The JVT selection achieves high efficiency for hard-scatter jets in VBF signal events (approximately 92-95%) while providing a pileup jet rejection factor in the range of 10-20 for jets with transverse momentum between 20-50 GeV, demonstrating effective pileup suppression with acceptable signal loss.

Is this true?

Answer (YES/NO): NO